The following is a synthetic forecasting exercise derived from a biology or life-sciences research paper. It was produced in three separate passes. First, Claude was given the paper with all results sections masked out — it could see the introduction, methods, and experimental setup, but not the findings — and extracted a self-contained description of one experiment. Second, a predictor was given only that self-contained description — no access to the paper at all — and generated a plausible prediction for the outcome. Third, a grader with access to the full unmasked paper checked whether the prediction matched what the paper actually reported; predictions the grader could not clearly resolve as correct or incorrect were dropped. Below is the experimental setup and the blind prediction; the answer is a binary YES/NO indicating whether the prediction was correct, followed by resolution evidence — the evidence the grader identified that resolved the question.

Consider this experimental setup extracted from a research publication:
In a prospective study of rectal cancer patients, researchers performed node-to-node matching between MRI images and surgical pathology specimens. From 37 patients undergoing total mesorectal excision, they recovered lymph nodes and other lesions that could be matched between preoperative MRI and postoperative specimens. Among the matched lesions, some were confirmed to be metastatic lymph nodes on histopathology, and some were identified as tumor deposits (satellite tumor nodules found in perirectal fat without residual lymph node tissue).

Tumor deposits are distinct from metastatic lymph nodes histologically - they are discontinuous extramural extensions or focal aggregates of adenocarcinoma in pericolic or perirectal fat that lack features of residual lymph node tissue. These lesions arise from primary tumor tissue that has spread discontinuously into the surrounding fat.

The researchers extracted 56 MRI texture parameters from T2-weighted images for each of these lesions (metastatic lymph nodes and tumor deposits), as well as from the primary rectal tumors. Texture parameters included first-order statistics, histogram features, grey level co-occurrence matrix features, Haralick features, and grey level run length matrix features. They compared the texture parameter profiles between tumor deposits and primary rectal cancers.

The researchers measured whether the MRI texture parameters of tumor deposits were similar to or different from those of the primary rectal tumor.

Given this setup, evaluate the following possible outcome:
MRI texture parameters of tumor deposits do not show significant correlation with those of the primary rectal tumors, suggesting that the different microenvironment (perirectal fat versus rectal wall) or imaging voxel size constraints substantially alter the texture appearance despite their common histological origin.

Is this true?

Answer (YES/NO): NO